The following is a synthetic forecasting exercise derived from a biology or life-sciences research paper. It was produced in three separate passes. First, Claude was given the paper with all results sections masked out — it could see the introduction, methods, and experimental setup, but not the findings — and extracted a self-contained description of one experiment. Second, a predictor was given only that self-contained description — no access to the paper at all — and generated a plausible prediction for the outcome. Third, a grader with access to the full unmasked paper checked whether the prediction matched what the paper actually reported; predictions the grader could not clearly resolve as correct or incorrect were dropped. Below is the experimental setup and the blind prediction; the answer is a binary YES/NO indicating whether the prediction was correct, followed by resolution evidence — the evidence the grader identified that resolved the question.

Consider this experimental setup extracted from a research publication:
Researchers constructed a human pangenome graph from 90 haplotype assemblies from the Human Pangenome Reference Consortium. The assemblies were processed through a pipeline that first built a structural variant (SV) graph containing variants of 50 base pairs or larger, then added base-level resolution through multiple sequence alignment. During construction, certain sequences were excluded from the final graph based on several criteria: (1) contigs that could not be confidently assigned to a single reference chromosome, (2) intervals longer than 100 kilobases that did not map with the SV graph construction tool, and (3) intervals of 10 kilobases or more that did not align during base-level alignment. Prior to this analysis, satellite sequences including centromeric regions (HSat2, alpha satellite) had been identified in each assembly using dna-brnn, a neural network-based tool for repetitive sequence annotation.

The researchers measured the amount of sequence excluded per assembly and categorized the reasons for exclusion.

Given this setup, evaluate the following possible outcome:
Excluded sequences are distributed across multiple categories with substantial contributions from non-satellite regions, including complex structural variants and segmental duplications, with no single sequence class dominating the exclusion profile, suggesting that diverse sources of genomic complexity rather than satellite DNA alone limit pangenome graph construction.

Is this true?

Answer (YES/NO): NO